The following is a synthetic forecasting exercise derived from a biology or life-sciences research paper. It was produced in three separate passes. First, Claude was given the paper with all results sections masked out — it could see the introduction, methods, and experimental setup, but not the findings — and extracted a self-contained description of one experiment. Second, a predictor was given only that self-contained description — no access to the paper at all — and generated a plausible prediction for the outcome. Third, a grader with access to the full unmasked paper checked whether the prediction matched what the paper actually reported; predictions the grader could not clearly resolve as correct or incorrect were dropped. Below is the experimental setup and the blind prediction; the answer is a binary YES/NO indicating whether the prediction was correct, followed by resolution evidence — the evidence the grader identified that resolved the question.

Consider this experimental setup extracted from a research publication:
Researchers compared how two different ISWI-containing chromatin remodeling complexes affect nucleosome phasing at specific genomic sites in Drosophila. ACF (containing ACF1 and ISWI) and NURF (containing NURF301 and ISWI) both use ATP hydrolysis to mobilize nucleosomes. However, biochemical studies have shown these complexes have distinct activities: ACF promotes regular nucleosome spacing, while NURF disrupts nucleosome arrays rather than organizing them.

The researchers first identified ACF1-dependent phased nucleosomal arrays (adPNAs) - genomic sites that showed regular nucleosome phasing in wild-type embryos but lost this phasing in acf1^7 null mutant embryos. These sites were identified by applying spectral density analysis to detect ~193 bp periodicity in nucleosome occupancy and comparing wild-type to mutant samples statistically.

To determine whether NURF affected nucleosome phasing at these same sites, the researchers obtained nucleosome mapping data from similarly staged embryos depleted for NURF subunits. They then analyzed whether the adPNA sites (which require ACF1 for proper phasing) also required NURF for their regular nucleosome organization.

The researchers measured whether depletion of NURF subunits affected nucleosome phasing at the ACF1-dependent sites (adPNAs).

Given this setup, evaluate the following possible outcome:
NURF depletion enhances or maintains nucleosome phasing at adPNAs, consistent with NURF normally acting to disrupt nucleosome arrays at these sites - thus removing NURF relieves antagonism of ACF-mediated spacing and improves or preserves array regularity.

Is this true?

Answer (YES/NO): NO